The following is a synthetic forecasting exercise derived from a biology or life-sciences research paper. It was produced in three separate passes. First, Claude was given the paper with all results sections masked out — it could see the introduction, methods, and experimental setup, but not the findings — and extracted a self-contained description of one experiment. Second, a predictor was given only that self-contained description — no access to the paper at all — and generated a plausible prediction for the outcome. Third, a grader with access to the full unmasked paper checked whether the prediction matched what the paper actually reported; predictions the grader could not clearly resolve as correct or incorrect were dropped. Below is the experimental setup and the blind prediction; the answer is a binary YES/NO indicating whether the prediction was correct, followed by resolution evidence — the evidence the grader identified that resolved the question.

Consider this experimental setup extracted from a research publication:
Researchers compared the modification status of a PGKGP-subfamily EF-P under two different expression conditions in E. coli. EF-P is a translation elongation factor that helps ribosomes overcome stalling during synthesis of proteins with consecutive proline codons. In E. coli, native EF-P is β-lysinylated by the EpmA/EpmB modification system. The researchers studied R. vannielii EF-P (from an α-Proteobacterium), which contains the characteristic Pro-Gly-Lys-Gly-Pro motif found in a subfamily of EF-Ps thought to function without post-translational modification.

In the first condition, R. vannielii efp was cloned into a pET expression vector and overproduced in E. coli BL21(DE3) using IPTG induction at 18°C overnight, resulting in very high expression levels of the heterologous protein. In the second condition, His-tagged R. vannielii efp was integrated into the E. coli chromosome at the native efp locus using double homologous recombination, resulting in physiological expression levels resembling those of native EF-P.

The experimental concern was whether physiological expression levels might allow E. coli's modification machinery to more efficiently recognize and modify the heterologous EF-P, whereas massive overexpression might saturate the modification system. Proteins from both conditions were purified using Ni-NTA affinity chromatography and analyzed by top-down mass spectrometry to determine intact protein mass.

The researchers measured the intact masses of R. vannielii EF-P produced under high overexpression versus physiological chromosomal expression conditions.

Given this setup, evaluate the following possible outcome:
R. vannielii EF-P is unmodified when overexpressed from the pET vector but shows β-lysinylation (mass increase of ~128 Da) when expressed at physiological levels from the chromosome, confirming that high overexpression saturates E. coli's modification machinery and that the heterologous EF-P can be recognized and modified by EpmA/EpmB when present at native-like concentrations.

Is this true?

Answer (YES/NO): NO